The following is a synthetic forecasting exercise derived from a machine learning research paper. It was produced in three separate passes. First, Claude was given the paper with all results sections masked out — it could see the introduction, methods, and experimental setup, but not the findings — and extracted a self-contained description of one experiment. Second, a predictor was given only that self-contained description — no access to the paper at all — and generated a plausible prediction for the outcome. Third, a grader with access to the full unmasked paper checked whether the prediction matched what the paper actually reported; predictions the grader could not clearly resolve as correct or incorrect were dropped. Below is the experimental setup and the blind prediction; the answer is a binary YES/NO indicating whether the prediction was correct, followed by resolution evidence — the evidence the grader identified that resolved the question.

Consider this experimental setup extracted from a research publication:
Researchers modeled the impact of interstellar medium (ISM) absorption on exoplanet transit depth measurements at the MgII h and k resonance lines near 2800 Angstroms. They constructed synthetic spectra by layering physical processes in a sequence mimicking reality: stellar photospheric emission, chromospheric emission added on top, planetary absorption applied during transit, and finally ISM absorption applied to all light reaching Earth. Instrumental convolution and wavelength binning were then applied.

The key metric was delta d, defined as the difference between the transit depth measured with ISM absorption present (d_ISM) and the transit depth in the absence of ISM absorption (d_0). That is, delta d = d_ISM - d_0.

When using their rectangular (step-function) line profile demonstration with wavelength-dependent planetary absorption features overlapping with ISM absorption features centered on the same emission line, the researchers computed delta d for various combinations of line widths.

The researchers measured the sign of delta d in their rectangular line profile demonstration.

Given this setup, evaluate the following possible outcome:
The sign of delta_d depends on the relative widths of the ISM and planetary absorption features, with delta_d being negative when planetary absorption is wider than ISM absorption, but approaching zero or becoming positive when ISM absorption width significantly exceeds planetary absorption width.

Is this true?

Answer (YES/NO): NO